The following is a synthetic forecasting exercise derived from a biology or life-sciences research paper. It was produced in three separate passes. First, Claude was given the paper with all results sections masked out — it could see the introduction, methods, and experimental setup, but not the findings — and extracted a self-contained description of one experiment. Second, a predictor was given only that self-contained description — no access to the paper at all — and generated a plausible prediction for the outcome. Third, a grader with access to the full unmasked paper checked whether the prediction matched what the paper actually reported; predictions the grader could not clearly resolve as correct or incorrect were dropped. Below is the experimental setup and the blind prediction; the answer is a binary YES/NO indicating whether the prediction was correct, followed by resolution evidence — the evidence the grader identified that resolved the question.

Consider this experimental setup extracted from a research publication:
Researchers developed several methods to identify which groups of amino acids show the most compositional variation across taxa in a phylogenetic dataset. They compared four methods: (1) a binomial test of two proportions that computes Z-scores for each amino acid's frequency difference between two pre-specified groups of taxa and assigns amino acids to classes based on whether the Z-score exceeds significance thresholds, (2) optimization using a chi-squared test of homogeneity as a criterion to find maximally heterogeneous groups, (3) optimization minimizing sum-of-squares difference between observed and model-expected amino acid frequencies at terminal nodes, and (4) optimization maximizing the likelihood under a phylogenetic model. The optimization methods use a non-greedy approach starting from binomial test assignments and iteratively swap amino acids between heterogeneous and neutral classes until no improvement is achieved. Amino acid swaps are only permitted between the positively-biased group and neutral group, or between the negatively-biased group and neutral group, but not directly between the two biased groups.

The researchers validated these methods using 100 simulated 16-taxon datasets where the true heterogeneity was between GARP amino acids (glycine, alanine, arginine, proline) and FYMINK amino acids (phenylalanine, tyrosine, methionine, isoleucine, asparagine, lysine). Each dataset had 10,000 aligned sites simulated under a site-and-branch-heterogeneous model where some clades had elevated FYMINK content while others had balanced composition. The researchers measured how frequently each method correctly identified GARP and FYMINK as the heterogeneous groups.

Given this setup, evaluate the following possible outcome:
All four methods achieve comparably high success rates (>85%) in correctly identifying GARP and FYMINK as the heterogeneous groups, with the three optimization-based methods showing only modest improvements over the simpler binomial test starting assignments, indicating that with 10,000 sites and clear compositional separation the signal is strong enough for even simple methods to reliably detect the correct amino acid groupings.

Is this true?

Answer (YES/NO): NO